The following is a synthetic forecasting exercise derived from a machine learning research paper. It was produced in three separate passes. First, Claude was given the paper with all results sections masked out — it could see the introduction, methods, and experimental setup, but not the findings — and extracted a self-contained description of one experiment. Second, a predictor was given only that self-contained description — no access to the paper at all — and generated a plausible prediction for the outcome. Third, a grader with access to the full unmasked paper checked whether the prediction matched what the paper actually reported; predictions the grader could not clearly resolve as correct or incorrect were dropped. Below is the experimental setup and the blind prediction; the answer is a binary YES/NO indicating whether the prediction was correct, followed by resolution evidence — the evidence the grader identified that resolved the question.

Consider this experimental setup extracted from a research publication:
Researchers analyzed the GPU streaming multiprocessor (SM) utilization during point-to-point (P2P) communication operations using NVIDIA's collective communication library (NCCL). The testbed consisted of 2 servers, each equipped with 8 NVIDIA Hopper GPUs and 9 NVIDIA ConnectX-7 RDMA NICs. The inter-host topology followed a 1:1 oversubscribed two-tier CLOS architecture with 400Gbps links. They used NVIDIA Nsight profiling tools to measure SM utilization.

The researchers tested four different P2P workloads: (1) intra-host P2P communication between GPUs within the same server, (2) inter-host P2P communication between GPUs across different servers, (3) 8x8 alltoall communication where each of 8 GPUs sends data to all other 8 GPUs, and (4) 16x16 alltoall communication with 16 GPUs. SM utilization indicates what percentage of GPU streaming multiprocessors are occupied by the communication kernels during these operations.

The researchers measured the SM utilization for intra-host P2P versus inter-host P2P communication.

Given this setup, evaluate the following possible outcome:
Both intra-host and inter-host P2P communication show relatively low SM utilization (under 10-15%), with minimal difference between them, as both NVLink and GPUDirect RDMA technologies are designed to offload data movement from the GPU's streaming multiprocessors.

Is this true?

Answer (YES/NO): NO